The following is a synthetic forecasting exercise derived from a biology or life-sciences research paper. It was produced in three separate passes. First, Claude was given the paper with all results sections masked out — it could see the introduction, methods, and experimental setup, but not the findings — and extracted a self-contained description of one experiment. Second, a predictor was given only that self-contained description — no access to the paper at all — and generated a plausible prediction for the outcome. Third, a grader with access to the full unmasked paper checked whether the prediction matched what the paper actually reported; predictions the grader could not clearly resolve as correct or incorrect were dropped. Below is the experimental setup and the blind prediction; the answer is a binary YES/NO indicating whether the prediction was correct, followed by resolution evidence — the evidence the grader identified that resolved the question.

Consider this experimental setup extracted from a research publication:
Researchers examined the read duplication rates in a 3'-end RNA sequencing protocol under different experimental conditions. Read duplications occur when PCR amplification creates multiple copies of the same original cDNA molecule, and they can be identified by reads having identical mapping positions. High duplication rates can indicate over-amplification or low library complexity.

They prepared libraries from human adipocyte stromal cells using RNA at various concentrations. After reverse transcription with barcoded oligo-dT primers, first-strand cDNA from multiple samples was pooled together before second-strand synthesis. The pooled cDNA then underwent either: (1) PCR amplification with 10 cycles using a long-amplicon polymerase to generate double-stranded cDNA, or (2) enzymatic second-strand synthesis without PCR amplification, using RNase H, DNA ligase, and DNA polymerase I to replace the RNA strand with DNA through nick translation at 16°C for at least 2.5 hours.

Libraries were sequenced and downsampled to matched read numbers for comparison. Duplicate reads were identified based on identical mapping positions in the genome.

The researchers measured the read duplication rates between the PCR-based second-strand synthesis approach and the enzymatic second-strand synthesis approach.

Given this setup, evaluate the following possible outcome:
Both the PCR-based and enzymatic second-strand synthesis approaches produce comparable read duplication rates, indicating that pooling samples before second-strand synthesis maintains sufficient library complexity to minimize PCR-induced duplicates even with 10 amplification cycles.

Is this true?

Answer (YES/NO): NO